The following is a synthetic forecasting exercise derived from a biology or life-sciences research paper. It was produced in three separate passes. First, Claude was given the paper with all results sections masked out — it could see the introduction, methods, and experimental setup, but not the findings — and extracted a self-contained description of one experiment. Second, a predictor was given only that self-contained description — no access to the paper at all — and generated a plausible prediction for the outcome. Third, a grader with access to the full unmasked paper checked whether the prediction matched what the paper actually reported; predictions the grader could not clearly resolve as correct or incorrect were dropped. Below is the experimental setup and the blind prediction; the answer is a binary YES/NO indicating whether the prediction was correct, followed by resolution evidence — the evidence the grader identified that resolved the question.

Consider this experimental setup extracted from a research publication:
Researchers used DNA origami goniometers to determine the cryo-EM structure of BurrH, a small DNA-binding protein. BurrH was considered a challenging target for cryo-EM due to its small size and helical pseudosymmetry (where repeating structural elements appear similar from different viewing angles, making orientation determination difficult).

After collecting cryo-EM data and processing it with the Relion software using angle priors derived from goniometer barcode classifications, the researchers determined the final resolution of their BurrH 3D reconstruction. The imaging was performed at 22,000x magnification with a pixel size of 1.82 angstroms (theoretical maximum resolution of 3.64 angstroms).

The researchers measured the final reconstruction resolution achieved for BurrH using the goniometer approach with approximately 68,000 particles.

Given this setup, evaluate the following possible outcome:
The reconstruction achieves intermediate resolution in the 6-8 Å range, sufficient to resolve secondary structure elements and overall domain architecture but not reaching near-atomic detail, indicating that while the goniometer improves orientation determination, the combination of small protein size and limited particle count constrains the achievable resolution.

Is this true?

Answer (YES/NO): YES